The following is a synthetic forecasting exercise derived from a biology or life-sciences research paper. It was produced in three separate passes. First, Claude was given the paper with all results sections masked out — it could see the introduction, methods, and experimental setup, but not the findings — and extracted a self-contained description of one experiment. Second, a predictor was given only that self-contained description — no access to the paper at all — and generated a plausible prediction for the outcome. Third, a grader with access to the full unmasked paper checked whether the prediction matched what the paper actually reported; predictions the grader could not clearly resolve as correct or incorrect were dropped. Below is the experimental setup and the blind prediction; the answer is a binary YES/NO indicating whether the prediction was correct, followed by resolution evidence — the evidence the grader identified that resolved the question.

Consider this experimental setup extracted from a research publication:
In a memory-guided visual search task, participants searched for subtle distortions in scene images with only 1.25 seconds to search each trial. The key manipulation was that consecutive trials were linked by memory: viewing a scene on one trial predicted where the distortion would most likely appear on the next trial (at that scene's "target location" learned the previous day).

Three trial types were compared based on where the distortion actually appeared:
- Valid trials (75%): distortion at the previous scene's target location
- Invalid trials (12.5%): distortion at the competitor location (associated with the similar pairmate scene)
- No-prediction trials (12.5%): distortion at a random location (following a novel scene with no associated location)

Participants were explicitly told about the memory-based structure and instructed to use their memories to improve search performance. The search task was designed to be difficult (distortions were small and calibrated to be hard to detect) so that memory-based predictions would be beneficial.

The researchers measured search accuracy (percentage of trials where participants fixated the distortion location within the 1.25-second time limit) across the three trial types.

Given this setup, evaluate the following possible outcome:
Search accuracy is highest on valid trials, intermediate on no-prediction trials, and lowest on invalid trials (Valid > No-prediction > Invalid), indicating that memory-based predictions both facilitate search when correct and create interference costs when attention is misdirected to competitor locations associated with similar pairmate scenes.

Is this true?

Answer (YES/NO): YES